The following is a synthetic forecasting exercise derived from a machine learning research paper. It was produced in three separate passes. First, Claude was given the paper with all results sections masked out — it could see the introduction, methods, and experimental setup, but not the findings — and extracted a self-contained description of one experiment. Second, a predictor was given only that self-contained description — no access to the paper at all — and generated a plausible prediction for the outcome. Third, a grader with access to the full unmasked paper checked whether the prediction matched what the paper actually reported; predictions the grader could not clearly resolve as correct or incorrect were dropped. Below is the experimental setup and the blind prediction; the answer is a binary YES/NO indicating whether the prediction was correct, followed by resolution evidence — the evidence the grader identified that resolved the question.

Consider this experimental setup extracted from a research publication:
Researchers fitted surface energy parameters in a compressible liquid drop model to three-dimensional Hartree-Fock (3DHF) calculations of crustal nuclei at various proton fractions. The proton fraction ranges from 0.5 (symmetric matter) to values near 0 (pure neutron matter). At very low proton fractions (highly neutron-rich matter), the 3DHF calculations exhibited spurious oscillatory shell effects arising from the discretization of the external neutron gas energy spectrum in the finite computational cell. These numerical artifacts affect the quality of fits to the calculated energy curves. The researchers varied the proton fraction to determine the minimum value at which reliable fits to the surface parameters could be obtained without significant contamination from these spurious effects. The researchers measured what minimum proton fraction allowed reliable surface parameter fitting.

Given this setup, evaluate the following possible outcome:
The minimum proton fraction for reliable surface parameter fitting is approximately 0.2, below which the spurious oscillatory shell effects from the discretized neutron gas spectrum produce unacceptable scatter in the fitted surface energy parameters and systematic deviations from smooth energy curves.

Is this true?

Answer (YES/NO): NO